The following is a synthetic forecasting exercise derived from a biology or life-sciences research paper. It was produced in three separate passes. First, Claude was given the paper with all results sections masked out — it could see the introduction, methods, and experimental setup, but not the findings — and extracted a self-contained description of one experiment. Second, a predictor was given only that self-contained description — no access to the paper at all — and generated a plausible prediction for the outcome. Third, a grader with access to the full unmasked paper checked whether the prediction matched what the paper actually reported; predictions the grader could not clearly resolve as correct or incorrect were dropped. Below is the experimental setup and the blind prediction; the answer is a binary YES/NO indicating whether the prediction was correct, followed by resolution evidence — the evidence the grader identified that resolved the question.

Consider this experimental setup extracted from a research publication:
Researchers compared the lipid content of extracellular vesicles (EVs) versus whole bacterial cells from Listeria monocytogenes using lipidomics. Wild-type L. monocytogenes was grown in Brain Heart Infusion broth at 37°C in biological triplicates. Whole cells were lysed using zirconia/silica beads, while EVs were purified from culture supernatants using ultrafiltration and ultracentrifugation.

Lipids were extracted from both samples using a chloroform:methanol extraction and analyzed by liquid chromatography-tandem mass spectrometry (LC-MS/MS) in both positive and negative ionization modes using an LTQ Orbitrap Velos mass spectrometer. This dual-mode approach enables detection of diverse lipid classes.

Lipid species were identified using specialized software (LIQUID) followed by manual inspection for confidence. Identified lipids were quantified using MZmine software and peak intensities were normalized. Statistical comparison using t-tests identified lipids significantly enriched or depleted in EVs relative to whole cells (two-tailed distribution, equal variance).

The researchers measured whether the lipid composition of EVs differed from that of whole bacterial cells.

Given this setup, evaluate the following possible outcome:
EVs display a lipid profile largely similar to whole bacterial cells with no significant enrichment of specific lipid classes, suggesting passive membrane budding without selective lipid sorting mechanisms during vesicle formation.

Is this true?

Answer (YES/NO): NO